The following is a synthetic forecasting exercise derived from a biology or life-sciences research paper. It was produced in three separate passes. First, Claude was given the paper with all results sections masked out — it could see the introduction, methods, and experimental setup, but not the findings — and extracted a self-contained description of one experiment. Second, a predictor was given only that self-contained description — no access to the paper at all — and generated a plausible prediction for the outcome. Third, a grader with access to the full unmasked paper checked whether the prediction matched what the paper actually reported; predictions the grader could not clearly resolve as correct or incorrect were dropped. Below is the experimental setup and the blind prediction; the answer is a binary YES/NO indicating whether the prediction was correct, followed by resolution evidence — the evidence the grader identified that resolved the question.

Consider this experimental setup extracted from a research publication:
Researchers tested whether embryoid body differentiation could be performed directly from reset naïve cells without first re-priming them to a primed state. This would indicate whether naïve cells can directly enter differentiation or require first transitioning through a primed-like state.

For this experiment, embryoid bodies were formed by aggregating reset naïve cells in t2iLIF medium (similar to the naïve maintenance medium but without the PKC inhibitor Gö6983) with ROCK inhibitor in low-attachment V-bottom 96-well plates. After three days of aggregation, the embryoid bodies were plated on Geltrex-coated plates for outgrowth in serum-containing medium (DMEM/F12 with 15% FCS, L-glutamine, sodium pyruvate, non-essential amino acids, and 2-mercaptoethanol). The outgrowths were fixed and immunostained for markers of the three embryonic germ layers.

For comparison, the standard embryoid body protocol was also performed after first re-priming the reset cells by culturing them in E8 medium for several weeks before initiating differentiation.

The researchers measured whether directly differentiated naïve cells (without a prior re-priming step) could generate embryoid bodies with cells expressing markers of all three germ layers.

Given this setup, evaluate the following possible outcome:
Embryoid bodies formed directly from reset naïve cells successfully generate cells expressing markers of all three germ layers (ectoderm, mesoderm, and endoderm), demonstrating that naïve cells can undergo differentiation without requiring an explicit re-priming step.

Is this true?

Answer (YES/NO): NO